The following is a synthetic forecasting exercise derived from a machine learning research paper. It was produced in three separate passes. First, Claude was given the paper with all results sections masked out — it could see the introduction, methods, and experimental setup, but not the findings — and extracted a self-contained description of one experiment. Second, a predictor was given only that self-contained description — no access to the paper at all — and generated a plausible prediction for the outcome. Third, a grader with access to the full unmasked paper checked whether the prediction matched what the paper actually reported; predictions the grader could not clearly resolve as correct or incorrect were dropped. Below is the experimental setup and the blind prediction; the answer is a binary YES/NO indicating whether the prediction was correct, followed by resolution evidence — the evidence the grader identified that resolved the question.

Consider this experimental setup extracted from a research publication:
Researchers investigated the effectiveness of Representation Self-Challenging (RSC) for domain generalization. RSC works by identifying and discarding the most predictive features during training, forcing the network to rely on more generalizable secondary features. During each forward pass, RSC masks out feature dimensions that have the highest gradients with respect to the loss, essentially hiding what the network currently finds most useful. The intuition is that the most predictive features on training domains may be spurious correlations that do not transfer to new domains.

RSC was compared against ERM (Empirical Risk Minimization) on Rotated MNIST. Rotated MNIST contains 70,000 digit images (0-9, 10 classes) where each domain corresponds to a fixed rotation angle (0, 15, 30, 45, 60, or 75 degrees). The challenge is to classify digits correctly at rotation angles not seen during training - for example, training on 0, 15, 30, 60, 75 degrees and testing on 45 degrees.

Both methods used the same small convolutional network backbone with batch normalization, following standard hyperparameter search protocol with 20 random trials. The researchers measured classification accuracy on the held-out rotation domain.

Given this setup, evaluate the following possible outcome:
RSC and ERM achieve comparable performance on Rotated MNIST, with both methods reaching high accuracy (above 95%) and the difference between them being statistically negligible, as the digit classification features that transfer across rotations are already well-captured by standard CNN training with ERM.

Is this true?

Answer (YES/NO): NO